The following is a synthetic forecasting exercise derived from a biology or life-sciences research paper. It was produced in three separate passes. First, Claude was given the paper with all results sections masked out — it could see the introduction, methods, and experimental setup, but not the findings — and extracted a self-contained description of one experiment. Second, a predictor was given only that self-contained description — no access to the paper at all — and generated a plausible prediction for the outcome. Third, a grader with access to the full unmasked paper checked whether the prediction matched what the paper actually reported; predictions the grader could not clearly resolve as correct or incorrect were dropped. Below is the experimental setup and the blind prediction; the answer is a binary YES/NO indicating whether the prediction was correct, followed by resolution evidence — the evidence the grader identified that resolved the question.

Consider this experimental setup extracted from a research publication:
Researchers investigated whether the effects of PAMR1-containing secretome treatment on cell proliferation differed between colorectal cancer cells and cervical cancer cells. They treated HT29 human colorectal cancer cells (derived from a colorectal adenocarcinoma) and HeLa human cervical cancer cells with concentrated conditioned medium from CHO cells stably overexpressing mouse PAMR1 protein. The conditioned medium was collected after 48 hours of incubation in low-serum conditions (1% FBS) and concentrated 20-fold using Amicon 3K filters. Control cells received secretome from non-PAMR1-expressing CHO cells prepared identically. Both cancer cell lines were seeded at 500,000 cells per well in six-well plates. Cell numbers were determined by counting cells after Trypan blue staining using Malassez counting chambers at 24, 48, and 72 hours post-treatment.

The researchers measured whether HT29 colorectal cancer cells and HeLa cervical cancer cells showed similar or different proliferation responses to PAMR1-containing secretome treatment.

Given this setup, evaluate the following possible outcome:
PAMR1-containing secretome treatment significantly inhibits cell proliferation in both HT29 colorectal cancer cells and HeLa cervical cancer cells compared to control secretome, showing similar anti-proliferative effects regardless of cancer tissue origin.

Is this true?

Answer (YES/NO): NO